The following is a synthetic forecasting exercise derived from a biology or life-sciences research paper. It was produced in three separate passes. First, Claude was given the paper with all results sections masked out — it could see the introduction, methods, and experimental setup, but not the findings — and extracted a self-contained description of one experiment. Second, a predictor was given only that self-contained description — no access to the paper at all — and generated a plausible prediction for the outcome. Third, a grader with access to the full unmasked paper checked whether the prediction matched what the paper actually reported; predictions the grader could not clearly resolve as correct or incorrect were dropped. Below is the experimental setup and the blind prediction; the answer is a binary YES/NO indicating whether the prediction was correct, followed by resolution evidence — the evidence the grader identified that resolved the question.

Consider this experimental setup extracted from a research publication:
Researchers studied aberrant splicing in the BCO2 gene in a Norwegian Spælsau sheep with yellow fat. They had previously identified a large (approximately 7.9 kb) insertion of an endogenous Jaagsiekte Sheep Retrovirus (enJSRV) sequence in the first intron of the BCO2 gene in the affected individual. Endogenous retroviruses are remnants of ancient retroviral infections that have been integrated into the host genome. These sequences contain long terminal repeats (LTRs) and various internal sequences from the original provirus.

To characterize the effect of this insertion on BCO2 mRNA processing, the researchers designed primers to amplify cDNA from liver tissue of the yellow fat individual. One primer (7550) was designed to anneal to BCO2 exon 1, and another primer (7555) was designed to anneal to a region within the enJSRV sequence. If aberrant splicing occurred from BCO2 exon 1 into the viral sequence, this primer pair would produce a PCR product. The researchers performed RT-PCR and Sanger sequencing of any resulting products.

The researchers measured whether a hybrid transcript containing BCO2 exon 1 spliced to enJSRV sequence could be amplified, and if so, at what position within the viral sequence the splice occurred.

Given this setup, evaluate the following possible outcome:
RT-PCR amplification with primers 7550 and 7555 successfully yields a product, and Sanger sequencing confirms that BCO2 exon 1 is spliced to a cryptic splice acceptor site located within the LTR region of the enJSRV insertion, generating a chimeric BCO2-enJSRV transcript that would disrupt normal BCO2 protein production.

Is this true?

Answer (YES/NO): NO